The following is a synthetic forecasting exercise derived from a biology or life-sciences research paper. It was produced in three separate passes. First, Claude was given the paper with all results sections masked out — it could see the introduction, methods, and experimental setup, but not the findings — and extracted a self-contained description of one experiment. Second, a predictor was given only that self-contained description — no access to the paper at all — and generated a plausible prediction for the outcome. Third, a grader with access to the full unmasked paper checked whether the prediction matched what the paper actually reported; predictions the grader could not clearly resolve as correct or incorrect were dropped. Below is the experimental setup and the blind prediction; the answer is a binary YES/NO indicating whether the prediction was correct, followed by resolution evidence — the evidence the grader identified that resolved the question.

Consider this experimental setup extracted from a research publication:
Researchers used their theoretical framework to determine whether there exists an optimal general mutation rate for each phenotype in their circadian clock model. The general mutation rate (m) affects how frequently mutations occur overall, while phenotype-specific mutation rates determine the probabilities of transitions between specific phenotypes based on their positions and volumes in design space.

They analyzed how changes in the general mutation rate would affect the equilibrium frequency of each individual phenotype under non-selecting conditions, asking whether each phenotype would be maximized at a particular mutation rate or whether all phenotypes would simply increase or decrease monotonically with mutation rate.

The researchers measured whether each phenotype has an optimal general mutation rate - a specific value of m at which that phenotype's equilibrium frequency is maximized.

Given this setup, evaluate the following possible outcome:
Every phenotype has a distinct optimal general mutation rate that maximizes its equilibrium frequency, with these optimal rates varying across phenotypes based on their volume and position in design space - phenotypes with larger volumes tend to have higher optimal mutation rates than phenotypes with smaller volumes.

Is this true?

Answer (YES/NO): NO